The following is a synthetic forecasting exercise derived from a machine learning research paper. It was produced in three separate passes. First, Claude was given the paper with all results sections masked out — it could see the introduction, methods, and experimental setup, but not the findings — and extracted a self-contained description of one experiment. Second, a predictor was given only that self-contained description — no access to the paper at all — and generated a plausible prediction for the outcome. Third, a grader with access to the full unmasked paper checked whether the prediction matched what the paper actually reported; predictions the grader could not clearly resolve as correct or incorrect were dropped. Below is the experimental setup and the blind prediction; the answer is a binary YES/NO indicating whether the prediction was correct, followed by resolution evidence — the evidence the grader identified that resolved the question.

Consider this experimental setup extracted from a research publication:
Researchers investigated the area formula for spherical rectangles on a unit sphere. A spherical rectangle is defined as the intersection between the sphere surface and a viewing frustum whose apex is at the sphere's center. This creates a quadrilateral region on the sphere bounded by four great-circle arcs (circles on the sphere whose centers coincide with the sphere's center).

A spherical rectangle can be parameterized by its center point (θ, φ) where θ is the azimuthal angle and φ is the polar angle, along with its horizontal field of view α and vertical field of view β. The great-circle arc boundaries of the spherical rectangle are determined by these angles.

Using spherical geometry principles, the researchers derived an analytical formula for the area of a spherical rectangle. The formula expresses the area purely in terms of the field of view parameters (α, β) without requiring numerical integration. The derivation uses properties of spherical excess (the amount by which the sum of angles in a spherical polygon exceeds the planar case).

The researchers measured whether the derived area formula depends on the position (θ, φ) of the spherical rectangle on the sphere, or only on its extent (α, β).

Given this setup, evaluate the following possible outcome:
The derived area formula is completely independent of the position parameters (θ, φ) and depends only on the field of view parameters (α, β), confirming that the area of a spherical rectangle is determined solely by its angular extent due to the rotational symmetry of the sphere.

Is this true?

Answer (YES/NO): YES